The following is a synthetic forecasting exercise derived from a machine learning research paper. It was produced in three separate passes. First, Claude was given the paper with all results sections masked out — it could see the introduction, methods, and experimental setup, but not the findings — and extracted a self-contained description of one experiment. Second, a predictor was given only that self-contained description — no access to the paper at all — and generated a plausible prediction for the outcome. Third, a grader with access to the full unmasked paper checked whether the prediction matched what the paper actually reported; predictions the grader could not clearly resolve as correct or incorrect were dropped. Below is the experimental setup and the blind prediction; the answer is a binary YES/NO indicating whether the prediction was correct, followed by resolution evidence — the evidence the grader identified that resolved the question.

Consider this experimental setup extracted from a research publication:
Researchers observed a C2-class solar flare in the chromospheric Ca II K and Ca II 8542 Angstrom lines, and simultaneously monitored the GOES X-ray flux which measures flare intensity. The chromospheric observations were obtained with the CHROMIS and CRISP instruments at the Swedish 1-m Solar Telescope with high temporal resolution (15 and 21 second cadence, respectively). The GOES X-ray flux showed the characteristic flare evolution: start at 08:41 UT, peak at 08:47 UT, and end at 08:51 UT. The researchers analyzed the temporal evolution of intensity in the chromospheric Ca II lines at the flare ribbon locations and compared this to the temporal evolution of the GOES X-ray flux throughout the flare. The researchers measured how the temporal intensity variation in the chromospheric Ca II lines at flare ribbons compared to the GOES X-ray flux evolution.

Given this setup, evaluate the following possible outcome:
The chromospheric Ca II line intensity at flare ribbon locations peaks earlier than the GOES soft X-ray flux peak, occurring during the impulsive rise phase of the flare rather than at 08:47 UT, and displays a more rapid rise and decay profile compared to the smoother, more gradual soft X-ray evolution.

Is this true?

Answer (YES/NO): NO